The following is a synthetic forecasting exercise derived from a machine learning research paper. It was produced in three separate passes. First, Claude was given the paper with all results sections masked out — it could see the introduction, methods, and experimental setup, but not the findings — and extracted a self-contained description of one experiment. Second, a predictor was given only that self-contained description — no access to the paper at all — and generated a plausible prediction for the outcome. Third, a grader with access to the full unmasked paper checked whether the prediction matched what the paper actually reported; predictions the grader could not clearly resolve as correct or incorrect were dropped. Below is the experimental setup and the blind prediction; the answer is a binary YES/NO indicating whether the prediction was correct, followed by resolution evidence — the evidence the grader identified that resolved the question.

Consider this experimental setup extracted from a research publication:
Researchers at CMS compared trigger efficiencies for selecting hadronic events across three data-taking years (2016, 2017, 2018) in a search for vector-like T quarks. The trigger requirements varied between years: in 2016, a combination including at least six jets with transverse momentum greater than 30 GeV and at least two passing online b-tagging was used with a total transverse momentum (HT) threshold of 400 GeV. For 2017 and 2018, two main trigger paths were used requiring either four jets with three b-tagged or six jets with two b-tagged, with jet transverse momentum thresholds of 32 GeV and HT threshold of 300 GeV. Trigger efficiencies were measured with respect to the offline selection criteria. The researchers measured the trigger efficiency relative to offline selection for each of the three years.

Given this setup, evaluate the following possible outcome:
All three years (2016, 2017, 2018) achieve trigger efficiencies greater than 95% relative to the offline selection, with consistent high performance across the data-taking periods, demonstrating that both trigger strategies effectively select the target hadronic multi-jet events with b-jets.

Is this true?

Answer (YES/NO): NO